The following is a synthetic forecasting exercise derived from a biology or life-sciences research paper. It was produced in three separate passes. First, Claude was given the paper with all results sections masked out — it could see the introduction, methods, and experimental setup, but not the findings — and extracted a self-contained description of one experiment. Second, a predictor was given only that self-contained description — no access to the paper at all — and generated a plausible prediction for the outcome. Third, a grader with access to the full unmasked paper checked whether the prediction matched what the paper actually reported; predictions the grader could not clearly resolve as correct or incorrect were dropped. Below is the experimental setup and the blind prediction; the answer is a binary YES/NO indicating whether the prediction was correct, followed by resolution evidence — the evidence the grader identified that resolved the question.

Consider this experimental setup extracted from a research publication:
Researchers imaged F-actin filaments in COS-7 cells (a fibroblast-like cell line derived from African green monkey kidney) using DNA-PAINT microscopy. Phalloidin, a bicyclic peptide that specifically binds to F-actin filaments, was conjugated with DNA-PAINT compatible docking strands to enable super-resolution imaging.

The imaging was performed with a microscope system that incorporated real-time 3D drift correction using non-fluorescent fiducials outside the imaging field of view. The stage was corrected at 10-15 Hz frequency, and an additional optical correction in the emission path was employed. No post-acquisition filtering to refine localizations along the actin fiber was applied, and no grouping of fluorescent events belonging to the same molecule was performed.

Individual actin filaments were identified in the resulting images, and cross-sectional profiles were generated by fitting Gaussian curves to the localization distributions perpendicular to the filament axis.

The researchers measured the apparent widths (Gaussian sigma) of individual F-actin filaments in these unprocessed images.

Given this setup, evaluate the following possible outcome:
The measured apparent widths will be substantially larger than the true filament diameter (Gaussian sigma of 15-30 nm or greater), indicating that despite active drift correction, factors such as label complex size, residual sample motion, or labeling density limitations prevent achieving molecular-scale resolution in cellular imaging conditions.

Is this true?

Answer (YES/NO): NO